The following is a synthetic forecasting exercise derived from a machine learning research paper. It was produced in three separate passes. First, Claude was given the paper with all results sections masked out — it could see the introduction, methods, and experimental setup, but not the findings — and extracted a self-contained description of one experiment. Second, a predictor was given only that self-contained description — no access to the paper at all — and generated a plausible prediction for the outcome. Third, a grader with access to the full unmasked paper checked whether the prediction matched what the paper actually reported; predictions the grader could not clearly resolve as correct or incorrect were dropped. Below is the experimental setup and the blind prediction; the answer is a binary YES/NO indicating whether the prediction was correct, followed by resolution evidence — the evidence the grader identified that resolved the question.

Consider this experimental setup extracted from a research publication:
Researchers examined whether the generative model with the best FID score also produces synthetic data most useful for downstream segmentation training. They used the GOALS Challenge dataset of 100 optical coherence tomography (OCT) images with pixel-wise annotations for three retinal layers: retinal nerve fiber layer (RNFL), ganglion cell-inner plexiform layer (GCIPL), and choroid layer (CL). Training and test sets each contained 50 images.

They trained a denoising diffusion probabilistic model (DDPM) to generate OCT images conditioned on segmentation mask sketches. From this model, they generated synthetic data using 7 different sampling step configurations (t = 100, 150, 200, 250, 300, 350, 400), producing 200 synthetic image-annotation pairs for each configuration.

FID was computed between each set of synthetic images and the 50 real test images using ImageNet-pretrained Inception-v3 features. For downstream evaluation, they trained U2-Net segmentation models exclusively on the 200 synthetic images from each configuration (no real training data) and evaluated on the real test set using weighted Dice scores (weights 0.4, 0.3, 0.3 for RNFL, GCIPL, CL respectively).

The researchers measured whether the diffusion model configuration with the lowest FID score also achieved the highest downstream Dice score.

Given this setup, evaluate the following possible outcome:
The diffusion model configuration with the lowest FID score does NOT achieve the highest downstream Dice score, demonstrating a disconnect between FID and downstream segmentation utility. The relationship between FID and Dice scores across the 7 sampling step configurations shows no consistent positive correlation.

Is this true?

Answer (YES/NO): YES